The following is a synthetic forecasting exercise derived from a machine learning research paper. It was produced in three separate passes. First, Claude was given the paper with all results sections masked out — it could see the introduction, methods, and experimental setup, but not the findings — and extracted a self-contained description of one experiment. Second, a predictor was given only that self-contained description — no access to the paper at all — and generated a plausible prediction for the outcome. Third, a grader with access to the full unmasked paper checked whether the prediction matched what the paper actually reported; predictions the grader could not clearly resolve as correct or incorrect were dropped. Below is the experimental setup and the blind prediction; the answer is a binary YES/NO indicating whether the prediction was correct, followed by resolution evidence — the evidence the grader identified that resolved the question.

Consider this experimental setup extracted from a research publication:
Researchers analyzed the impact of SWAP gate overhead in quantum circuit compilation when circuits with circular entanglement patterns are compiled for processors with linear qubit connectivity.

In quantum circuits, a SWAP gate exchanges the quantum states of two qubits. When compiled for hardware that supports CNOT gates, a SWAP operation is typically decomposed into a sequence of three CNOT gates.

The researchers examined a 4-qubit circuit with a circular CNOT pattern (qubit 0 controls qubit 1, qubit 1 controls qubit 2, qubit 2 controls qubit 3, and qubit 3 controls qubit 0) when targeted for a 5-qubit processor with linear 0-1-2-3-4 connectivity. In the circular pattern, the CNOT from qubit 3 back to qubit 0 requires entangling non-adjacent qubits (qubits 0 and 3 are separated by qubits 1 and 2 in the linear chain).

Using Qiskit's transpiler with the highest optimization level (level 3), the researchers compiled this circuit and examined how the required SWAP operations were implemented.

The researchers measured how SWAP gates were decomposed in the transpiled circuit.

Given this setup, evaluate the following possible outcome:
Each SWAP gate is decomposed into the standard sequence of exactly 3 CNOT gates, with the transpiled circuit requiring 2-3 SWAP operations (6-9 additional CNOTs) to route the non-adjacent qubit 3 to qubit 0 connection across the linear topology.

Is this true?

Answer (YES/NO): NO